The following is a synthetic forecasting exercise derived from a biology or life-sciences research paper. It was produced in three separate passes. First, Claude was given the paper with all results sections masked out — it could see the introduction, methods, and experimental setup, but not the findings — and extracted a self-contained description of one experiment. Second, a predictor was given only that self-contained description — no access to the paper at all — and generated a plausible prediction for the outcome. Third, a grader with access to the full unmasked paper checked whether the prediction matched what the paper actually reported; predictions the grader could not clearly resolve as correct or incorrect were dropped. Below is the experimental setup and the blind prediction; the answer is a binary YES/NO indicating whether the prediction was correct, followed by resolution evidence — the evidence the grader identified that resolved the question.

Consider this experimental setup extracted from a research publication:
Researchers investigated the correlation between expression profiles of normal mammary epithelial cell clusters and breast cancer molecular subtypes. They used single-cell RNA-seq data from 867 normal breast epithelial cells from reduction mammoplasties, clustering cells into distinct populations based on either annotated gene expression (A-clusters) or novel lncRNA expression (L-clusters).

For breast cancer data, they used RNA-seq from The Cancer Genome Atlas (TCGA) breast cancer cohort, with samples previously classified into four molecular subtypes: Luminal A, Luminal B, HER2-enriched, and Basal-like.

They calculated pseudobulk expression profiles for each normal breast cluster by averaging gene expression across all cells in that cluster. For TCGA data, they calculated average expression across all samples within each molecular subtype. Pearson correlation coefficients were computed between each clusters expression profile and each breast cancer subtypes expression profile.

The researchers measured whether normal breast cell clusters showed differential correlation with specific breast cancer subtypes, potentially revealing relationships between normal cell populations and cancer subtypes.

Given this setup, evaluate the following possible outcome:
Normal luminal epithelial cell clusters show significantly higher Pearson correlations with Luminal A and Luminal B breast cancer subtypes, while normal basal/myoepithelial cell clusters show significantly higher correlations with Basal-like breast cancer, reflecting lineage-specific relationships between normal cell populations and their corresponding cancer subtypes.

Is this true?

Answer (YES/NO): NO